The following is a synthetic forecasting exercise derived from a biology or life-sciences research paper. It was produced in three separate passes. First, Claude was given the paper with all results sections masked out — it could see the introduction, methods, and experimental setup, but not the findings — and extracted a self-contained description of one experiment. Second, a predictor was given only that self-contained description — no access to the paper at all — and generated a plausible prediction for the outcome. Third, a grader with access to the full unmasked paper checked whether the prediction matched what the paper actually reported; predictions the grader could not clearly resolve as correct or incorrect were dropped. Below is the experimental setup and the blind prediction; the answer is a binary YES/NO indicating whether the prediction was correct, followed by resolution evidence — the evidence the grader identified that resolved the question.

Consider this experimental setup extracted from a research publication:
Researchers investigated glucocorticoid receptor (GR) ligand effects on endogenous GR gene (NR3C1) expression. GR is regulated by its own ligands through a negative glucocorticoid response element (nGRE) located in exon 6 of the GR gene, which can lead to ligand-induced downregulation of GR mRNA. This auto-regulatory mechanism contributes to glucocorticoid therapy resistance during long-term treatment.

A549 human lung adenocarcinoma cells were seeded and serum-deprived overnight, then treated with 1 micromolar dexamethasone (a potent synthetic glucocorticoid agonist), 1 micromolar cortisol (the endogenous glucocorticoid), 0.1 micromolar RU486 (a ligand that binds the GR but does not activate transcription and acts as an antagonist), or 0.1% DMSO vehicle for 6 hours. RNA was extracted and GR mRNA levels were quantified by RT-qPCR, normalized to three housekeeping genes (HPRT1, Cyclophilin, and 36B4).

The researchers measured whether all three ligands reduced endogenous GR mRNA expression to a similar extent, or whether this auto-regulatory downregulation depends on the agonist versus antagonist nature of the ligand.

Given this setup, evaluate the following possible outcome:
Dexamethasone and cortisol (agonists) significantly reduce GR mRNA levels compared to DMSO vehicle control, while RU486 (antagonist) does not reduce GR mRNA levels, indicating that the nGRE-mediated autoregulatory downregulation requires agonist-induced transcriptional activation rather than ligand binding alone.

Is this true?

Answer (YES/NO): NO